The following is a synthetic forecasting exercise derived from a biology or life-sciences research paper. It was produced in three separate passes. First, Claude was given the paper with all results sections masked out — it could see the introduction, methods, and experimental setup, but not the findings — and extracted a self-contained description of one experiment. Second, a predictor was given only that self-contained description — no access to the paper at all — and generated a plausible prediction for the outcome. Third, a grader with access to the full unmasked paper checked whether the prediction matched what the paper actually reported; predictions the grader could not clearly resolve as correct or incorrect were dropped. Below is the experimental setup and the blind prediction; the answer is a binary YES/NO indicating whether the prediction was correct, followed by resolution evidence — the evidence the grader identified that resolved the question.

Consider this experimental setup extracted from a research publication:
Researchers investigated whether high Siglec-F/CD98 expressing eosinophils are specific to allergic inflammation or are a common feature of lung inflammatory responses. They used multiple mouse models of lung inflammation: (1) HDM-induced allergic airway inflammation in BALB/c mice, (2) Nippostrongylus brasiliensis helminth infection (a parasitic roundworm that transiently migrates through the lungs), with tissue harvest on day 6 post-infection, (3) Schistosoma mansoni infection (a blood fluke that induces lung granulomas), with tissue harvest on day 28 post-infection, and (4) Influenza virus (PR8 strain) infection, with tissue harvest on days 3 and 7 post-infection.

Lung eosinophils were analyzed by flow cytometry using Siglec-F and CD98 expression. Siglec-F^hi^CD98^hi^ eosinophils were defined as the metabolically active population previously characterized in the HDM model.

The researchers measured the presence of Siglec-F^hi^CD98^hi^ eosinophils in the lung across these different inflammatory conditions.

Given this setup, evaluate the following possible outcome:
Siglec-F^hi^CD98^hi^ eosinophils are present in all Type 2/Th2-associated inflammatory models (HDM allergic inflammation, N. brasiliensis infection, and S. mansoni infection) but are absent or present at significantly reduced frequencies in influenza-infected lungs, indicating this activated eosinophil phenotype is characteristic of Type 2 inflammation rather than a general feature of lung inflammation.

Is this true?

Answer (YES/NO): NO